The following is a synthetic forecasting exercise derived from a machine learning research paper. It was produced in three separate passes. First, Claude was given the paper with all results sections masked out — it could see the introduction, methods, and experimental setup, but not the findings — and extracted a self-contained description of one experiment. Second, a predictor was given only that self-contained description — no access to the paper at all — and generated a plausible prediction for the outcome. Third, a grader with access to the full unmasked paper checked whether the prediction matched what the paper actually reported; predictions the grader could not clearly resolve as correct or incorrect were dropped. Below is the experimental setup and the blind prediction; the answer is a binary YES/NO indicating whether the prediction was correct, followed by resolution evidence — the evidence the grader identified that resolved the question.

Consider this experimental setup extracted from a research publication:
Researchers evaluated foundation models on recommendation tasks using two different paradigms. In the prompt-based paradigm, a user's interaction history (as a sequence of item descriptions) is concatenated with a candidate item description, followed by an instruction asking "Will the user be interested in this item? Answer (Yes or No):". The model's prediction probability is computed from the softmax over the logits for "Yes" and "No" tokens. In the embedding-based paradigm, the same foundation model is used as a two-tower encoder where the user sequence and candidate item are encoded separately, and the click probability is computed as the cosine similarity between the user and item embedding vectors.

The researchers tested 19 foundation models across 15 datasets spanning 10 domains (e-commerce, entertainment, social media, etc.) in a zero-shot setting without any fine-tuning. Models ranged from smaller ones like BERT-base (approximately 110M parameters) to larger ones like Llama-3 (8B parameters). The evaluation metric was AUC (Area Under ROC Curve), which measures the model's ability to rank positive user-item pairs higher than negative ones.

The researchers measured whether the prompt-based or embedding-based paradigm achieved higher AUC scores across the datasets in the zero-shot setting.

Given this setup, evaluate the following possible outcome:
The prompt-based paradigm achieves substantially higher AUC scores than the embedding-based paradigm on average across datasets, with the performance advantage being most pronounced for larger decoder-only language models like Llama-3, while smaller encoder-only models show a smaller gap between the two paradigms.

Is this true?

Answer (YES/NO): NO